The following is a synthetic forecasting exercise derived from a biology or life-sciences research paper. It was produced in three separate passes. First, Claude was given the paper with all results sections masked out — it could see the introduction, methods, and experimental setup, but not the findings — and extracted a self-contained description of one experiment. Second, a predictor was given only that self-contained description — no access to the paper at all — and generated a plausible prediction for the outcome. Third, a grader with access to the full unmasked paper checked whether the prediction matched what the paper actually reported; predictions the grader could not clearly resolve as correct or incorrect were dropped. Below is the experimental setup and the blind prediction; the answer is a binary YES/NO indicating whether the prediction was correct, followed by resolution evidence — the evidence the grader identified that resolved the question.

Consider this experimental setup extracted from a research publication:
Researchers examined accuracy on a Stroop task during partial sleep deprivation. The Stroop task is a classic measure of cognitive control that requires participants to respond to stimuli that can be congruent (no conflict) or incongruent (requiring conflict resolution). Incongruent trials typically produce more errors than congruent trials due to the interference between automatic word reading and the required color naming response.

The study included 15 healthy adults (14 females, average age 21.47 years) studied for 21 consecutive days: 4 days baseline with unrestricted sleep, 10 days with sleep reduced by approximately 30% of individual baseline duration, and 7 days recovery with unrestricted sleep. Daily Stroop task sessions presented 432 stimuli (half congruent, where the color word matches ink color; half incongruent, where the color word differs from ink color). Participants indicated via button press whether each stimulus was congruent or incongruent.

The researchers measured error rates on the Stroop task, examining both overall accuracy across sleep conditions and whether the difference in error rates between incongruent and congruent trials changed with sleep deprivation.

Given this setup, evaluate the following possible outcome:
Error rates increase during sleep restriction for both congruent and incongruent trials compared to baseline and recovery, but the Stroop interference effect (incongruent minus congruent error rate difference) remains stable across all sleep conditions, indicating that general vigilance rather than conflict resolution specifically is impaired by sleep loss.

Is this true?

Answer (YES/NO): NO